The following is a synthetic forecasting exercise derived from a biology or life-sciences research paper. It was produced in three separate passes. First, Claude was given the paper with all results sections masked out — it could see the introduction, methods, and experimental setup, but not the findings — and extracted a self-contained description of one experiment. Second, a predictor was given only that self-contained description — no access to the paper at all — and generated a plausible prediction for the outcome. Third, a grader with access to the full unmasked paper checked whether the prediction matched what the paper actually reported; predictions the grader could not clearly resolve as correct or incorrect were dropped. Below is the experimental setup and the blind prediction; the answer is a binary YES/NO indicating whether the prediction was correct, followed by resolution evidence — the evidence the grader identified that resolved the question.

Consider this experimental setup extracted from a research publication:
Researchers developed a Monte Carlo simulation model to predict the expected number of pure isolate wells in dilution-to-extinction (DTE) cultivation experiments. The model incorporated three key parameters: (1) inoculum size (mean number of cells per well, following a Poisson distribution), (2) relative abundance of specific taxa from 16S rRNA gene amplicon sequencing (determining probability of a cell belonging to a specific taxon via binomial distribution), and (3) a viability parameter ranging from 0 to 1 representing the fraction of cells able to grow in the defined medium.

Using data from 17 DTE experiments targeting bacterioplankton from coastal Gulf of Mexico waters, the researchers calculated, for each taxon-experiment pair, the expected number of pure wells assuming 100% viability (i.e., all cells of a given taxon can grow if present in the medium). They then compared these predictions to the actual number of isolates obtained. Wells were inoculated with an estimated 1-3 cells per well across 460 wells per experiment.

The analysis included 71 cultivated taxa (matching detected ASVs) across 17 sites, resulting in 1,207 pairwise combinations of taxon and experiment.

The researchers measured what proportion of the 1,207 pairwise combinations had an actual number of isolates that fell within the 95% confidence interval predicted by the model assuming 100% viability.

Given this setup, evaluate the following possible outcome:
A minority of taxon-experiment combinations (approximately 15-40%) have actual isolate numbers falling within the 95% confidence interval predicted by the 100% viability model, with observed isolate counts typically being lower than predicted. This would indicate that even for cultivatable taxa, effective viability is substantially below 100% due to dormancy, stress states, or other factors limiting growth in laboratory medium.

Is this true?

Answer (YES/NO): NO